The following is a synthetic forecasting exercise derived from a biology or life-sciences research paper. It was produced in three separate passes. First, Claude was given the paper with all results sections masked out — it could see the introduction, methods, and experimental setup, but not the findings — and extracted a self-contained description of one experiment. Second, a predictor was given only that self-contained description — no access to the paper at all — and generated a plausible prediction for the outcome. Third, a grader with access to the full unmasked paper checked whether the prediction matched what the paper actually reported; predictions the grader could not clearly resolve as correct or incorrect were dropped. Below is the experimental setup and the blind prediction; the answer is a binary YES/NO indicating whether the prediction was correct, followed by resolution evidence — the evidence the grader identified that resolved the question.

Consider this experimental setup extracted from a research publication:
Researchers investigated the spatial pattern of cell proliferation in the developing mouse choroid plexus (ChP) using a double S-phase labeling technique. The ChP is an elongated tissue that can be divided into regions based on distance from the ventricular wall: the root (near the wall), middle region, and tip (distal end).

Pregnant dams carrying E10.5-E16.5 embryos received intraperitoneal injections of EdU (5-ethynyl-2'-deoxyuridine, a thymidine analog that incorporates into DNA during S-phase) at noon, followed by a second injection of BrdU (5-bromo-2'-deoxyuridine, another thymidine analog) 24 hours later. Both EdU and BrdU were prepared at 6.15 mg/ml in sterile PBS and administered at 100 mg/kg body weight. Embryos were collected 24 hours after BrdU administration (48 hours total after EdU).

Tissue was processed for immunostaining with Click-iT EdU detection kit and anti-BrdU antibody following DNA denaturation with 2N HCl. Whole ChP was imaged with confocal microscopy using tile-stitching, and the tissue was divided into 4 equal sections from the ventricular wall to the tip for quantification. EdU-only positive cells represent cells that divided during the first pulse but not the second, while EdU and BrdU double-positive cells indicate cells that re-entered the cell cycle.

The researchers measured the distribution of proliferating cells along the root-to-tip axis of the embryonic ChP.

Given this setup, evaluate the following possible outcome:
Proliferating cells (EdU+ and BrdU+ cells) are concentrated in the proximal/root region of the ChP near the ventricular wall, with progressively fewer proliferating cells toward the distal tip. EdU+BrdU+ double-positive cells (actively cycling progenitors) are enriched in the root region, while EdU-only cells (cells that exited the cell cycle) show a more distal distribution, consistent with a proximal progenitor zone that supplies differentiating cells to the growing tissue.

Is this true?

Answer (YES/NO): NO